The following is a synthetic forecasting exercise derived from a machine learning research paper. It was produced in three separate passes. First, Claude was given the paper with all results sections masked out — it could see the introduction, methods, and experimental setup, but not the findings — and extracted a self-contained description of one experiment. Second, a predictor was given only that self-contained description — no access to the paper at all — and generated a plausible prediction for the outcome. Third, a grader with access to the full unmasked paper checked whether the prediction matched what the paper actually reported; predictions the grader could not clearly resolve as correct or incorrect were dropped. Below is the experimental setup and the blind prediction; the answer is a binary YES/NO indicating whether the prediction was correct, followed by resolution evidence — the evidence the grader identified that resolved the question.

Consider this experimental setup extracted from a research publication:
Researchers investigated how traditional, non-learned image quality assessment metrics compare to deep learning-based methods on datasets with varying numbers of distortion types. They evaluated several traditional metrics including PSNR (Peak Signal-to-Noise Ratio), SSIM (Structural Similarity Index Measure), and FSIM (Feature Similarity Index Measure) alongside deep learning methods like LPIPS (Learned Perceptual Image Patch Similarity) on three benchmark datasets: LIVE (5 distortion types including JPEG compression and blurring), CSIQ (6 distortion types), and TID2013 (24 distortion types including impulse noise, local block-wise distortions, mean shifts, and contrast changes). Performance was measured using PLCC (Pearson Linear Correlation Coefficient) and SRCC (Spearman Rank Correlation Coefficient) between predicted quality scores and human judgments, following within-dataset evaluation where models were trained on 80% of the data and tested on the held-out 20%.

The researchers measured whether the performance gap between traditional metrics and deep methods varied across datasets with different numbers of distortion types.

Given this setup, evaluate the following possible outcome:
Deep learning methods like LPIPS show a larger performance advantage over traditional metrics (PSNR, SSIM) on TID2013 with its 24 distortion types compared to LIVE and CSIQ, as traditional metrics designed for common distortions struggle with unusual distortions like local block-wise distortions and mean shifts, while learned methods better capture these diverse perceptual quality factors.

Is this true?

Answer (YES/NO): NO